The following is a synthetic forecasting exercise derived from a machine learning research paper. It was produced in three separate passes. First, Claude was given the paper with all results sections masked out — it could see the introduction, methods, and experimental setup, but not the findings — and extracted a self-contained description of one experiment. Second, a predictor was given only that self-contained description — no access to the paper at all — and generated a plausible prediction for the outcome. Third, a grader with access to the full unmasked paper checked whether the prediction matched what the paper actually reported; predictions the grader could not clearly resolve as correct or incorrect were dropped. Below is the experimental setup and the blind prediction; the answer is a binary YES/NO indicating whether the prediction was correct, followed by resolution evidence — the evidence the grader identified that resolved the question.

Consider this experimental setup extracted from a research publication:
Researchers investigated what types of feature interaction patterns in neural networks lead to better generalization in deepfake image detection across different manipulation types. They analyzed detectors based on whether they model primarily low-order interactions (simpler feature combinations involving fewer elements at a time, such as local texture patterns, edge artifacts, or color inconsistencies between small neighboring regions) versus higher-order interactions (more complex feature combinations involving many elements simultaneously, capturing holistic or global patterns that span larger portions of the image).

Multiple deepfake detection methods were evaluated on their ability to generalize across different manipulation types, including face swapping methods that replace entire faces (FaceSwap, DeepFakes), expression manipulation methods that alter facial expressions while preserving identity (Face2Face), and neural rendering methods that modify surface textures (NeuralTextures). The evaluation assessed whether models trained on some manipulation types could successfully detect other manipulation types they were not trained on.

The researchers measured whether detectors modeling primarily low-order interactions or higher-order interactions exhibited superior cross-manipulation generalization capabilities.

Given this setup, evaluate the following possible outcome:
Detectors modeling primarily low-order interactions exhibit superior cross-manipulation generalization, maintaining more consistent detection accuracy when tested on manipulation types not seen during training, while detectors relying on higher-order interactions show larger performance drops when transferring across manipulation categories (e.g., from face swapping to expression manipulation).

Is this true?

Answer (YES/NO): YES